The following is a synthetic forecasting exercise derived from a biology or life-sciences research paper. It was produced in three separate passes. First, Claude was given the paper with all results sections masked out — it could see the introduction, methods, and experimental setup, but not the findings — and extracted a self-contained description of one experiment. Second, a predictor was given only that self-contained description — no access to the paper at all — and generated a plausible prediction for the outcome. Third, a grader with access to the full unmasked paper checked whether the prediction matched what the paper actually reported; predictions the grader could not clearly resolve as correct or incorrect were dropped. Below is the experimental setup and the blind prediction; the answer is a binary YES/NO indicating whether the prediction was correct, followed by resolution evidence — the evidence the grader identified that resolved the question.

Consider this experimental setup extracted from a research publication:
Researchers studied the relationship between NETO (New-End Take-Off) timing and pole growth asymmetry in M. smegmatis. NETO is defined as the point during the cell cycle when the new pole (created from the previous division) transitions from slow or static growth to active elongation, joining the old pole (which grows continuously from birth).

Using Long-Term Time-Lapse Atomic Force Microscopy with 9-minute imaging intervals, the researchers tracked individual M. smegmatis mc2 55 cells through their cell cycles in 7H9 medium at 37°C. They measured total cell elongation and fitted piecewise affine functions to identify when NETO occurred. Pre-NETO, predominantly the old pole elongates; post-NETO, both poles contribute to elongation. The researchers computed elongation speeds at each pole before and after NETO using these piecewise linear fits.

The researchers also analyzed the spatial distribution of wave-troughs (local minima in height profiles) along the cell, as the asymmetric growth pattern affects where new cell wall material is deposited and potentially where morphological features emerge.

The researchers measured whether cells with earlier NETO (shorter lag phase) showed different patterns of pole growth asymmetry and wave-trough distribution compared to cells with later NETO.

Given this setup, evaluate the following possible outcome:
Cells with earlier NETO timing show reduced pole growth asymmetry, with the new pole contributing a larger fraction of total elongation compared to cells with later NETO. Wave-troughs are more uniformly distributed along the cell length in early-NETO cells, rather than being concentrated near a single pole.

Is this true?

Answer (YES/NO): YES